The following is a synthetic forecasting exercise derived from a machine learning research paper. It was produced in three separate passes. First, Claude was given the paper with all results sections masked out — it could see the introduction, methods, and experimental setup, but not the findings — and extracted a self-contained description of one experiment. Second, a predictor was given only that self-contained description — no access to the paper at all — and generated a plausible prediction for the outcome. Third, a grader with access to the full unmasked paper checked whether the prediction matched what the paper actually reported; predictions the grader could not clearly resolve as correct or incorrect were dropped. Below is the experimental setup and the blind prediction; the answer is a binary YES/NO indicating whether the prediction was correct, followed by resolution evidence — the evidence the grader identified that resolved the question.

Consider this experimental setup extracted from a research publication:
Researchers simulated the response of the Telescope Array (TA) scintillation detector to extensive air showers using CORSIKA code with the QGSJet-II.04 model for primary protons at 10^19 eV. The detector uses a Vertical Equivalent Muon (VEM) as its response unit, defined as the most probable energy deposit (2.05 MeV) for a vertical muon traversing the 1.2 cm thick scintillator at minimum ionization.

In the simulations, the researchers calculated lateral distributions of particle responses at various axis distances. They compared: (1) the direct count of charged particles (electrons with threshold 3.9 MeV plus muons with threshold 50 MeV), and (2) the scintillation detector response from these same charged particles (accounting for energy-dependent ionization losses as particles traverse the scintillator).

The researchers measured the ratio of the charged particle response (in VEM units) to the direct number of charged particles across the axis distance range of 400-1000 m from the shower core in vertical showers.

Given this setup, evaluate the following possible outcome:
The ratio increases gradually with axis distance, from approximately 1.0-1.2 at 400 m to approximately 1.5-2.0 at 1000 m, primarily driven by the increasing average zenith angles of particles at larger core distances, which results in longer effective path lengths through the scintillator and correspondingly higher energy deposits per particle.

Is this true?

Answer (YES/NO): NO